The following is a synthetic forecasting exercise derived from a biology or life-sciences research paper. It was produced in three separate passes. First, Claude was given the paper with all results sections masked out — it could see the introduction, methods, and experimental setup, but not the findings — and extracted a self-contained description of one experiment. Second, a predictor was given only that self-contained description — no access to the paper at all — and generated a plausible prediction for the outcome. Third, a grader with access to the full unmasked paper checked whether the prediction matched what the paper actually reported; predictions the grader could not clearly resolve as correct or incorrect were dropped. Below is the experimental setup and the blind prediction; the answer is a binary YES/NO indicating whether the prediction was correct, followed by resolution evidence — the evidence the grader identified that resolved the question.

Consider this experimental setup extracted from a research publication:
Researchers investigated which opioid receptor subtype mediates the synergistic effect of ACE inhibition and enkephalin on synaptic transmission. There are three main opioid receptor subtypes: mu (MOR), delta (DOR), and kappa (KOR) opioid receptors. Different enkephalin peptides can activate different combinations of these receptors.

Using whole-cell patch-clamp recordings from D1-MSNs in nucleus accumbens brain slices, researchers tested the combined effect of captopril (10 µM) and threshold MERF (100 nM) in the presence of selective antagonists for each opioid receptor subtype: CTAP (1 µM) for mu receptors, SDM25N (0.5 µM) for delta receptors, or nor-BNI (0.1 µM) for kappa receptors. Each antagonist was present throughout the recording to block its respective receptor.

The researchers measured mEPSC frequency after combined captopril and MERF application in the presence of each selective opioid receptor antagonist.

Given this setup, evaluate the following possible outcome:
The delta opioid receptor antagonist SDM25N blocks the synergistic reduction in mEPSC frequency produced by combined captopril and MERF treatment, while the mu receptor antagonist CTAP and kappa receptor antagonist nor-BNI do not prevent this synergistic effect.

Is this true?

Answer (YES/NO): NO